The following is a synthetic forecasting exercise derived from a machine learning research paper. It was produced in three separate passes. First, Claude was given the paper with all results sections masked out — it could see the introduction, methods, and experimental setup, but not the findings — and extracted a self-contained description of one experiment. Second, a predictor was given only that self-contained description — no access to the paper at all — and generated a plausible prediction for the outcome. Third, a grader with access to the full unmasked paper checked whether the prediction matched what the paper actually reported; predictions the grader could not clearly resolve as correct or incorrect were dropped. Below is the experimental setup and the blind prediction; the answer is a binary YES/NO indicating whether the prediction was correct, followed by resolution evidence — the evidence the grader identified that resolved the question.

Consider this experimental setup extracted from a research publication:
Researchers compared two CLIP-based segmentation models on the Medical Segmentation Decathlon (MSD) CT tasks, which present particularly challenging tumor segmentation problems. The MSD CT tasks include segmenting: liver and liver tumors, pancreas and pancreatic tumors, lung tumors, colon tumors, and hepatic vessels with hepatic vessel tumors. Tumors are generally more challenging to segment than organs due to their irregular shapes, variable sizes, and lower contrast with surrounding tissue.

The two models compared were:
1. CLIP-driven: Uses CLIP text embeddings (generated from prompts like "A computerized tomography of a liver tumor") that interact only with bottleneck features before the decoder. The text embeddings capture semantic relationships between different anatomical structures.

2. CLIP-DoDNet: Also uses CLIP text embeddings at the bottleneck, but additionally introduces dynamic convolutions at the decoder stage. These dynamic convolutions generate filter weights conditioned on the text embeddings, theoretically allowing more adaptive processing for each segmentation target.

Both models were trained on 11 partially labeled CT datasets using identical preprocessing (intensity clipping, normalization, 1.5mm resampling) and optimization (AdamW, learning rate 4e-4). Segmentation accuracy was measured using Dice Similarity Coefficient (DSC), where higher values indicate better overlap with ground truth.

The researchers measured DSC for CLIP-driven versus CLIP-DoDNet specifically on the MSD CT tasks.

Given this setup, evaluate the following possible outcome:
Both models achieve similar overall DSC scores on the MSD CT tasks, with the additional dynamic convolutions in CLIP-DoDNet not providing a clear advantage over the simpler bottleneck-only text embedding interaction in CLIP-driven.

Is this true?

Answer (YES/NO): NO